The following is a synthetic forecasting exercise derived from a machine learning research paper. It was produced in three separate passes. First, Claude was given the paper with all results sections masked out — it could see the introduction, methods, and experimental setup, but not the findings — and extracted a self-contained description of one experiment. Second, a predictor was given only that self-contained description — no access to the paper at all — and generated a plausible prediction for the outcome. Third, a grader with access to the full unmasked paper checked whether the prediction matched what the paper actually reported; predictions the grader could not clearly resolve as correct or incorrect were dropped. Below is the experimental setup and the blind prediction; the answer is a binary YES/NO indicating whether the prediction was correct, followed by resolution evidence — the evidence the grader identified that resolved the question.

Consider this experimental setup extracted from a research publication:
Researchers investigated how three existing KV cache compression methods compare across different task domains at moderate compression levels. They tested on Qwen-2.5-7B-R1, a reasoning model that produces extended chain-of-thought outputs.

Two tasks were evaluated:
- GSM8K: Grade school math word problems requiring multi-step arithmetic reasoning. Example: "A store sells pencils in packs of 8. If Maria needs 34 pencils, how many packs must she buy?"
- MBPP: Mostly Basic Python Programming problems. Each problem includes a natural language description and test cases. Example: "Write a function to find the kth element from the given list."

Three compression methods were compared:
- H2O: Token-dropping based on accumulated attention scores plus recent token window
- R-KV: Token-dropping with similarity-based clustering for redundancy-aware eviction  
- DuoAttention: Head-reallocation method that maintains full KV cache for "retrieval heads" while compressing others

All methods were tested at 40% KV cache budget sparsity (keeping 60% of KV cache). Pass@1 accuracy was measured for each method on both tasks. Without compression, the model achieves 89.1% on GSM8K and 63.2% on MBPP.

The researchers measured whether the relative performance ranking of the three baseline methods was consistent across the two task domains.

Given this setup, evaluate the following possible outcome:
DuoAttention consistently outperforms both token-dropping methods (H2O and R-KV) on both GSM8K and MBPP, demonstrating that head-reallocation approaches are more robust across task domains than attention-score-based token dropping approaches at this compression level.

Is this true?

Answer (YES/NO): NO